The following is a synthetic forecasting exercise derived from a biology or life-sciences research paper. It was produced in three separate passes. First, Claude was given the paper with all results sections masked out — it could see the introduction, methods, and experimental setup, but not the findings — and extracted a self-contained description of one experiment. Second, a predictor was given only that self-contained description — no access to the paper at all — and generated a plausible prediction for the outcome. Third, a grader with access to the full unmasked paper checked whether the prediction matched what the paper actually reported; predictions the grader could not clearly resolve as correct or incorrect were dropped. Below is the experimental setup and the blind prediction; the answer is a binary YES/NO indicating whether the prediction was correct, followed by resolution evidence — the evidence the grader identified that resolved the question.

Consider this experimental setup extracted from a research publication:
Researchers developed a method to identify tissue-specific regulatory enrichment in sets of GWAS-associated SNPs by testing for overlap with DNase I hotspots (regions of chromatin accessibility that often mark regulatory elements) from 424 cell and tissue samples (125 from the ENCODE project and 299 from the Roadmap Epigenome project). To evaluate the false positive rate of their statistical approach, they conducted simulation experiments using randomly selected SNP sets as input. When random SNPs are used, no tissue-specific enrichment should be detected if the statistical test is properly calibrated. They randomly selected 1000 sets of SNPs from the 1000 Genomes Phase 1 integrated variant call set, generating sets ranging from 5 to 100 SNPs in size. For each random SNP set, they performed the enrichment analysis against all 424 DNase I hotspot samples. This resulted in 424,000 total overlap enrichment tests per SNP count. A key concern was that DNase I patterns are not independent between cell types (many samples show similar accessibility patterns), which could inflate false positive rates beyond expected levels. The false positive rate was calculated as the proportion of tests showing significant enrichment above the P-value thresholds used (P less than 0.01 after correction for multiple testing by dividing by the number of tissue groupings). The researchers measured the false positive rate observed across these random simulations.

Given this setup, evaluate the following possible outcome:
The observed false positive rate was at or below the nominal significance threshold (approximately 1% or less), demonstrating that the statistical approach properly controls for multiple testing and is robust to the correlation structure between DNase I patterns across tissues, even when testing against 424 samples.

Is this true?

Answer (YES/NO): YES